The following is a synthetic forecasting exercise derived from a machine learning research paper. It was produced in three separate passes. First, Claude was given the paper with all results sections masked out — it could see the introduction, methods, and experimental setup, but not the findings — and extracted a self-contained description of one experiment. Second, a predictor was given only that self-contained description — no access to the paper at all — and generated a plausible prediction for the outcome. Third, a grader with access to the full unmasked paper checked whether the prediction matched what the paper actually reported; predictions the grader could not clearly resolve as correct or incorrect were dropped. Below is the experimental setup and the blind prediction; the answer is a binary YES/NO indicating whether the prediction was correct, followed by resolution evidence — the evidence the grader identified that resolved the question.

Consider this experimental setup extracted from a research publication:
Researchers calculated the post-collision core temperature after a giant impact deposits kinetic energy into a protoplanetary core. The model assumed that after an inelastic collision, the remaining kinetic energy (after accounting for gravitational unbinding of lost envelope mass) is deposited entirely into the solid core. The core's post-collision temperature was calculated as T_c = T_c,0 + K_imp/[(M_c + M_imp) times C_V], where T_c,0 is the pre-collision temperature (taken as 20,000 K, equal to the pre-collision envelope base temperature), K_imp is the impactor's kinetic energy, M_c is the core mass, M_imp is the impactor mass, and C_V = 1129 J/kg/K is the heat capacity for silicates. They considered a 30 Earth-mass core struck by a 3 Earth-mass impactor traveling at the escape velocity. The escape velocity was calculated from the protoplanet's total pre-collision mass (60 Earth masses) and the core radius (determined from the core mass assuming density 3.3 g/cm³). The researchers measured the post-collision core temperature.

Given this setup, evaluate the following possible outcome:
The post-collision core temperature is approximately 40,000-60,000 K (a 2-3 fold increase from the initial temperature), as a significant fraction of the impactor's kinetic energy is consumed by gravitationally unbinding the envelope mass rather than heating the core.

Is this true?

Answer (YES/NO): NO